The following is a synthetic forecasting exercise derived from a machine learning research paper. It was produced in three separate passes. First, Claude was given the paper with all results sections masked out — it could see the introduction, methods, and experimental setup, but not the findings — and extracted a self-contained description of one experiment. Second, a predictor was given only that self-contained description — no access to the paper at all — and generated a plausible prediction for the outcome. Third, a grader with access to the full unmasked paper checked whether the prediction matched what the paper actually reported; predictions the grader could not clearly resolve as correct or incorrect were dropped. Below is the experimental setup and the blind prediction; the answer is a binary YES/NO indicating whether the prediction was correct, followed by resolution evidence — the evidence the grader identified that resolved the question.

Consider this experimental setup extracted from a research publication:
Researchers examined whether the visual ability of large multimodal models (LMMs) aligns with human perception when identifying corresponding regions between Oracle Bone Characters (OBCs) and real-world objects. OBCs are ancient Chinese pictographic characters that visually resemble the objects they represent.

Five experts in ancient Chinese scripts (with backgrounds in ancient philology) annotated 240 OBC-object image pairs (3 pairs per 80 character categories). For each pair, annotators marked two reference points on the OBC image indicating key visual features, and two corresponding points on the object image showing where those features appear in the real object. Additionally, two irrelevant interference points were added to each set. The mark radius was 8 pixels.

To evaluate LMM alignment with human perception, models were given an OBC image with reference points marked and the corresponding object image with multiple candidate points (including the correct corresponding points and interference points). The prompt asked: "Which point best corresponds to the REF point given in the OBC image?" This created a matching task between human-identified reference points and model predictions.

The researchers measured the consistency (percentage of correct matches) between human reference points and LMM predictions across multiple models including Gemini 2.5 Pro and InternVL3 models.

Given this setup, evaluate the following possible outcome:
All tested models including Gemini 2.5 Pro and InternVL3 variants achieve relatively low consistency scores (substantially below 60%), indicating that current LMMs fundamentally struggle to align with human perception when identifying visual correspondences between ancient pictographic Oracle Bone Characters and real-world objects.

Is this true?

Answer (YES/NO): NO